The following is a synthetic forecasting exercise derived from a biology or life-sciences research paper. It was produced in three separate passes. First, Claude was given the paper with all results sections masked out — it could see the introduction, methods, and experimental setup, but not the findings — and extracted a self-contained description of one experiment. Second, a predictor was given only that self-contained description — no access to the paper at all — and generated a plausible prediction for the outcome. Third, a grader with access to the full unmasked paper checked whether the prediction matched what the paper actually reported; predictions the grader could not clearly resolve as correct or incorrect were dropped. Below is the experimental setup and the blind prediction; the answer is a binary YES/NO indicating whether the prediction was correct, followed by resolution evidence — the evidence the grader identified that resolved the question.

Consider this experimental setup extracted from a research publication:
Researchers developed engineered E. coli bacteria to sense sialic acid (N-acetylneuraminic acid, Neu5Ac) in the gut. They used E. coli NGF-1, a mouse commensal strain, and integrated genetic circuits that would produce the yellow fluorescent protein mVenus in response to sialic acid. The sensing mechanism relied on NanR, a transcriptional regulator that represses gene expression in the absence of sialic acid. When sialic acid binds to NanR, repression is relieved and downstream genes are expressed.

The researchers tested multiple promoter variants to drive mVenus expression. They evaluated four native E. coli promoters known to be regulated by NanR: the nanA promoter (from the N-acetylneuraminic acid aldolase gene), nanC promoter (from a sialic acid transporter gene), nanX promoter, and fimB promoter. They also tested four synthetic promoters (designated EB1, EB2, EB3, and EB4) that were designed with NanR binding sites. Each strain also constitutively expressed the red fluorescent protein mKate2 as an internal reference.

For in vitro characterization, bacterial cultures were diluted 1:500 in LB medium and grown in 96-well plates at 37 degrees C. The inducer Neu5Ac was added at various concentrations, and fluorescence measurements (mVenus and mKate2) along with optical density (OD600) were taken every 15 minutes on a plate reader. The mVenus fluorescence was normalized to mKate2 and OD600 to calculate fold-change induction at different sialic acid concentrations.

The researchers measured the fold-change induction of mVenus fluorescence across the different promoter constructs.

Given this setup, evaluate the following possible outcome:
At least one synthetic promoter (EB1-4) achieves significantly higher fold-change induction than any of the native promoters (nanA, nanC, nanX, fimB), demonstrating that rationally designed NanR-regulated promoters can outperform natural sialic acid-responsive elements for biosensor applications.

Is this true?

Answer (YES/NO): NO